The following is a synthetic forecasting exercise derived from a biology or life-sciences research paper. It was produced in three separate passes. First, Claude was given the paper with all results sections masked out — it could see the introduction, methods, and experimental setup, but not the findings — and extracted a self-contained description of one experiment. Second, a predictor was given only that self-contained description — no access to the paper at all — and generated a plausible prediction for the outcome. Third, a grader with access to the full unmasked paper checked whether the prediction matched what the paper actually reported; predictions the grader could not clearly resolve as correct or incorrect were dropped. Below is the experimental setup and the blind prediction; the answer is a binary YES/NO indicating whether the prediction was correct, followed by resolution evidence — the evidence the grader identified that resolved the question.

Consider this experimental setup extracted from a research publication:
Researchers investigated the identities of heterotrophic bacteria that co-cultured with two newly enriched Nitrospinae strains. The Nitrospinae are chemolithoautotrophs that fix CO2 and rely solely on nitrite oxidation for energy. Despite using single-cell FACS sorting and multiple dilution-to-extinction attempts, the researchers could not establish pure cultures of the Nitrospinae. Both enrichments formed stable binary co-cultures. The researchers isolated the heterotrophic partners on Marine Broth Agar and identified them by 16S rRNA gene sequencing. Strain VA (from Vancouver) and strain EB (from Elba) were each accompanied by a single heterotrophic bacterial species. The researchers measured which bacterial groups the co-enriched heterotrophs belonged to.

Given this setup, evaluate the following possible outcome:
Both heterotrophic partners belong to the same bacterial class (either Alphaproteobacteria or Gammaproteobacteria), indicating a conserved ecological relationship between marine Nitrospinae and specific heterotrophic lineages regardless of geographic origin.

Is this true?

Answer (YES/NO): YES